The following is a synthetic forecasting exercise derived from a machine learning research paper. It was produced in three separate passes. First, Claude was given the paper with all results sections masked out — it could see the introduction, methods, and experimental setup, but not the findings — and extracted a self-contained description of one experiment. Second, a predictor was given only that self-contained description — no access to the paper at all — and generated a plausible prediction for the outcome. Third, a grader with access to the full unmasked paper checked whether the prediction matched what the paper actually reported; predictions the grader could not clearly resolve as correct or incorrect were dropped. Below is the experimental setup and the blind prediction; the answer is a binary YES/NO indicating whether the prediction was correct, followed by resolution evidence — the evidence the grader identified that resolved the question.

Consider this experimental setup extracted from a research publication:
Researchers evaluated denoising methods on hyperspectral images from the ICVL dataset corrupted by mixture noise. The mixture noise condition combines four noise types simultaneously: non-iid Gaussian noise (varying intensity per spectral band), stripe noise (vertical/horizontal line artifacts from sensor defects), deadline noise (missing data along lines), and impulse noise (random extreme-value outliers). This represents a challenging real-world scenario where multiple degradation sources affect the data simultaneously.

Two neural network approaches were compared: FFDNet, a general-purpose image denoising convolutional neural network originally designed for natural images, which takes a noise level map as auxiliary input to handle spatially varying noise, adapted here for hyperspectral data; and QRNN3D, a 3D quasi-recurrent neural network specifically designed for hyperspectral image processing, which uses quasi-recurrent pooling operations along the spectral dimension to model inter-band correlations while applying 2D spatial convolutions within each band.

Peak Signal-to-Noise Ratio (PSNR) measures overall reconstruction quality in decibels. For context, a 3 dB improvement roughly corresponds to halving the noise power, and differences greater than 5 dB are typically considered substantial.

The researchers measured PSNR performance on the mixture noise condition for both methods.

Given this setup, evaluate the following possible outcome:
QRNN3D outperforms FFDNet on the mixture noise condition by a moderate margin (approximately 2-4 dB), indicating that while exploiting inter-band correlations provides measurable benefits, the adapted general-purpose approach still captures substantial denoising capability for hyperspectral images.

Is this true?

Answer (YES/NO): NO